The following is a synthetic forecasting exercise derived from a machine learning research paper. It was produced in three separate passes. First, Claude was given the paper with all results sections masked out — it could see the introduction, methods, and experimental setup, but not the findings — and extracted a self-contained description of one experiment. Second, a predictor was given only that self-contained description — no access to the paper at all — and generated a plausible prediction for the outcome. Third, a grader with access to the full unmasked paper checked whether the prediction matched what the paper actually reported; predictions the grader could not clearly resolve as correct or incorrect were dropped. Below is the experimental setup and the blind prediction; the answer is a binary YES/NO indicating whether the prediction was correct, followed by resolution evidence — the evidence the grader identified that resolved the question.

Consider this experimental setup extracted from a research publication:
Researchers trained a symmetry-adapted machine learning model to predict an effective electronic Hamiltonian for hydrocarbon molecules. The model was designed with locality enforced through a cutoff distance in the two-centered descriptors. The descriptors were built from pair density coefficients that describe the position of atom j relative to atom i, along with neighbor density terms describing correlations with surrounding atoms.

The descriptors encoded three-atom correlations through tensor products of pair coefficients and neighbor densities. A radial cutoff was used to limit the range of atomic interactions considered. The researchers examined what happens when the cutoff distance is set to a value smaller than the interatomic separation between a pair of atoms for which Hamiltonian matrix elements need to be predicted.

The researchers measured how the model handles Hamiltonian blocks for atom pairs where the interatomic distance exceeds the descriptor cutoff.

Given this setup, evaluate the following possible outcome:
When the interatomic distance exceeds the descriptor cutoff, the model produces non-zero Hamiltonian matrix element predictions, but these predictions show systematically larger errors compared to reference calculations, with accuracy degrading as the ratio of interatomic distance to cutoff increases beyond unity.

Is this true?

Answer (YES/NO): NO